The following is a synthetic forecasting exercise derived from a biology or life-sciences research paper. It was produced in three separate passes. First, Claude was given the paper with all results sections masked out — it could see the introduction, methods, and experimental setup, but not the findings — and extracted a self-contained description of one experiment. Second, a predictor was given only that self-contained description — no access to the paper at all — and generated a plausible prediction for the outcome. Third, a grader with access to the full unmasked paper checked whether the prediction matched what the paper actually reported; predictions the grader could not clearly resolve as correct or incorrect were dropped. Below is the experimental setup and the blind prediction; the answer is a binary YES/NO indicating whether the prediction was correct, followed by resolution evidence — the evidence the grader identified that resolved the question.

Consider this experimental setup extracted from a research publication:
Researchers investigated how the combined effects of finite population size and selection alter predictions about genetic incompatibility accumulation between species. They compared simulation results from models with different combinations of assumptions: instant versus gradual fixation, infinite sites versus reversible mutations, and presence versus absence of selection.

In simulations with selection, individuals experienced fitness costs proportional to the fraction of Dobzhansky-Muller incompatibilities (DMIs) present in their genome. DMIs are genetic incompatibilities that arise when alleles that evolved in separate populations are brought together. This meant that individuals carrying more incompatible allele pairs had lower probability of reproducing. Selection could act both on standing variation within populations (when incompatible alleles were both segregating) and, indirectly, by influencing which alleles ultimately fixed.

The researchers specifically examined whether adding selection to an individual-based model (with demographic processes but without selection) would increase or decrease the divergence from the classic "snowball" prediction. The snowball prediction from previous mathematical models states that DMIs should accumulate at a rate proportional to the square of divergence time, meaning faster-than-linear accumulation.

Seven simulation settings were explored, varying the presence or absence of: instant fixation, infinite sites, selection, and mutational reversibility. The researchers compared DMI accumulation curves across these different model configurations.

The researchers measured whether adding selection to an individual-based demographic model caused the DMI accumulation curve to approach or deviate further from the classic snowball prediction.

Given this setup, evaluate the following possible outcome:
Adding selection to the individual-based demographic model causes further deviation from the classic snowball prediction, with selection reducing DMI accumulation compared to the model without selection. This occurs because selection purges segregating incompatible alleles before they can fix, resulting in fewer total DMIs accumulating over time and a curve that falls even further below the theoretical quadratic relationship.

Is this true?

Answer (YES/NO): YES